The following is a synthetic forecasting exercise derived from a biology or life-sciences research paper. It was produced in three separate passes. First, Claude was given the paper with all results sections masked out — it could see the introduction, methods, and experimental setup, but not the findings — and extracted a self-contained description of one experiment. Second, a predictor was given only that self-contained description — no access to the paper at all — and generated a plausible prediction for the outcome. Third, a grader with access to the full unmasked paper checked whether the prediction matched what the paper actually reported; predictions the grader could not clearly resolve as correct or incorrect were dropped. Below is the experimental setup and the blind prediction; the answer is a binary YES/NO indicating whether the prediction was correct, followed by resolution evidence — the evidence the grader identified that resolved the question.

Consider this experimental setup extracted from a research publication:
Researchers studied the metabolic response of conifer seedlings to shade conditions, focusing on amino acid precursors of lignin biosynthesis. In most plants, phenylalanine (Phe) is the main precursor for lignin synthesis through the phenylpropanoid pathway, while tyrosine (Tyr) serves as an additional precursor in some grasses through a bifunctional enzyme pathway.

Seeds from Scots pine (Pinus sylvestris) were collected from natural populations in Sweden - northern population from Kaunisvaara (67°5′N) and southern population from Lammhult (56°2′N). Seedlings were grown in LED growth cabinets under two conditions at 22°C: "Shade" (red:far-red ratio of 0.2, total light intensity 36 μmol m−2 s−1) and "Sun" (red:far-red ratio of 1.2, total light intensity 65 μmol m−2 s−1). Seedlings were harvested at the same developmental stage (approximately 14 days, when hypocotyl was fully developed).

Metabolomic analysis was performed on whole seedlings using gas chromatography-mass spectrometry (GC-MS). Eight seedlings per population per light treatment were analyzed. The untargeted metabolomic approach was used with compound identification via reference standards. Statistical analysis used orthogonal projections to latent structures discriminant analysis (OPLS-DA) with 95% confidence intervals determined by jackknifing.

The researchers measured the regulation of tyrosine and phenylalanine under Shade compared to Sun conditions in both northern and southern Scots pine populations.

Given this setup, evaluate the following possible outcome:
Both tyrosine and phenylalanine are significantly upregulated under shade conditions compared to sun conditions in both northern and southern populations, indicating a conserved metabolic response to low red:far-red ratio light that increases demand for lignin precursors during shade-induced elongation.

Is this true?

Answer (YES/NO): YES